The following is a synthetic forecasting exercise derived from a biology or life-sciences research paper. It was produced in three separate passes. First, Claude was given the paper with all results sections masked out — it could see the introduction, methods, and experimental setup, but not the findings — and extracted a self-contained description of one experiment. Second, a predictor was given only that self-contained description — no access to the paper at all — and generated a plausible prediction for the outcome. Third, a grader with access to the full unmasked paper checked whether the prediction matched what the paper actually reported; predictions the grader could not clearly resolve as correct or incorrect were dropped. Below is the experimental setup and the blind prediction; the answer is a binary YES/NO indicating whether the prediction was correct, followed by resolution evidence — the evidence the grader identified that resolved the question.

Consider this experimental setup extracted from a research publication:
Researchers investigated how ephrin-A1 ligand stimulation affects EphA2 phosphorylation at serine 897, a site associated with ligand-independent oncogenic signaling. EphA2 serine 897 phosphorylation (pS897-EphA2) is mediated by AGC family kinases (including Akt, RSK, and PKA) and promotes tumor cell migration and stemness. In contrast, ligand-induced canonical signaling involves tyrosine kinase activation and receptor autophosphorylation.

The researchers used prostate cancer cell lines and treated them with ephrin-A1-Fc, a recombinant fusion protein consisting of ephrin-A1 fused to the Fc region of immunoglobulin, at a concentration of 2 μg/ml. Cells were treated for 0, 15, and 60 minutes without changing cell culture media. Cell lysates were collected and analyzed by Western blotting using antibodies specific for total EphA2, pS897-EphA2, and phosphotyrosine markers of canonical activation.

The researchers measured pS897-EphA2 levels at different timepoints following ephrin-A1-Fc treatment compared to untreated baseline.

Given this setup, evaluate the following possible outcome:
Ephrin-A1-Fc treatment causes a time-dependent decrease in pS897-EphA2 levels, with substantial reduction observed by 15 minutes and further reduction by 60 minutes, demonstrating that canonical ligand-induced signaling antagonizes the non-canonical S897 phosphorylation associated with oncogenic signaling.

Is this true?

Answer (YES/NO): YES